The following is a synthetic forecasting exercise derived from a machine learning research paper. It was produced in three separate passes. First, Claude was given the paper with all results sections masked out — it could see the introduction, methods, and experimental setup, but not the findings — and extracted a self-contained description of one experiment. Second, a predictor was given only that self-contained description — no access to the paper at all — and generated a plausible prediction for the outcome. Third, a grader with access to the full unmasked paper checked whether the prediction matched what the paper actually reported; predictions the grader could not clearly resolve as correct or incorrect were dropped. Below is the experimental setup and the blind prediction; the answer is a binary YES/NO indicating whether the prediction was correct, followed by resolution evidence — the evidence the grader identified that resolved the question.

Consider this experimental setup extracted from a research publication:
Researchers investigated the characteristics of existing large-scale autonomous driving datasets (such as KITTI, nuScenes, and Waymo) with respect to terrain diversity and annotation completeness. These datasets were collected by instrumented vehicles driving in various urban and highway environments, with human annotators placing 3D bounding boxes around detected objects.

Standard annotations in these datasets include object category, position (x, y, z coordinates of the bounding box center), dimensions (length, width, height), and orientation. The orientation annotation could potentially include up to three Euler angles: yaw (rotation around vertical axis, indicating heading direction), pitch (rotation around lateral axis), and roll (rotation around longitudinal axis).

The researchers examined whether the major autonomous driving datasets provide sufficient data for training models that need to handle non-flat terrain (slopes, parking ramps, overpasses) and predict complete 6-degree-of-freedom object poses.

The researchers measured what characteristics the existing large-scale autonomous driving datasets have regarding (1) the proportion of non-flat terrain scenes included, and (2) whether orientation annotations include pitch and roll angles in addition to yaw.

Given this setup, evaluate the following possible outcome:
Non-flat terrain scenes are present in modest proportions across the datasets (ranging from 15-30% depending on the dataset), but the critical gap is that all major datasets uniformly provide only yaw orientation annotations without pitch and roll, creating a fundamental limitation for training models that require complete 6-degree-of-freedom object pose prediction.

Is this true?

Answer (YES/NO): NO